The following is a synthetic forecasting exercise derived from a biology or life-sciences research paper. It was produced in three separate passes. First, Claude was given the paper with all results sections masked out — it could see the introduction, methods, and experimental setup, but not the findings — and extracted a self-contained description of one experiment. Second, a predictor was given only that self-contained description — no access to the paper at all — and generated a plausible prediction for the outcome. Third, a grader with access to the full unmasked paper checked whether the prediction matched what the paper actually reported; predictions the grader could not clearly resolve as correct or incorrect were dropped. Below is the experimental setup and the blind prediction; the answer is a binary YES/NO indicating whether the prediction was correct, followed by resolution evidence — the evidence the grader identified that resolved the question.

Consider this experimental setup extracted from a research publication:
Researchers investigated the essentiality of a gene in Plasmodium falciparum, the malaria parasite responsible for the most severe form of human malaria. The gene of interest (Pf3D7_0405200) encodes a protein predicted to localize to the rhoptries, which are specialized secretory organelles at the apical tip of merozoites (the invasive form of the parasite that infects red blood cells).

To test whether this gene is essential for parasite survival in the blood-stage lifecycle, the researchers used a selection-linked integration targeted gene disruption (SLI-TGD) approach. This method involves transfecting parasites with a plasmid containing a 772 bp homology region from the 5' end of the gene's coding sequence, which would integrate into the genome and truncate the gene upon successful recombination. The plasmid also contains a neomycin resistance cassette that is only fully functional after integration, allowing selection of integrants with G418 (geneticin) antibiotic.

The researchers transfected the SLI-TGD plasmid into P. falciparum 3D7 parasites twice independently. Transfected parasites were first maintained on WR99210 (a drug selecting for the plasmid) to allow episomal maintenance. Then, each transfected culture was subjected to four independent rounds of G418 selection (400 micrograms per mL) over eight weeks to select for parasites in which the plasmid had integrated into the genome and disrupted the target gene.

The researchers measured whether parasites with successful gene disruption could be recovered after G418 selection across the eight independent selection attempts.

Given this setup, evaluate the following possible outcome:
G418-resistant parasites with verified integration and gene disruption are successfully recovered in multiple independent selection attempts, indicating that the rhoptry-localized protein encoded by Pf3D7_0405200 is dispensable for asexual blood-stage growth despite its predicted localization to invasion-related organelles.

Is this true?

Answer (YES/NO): NO